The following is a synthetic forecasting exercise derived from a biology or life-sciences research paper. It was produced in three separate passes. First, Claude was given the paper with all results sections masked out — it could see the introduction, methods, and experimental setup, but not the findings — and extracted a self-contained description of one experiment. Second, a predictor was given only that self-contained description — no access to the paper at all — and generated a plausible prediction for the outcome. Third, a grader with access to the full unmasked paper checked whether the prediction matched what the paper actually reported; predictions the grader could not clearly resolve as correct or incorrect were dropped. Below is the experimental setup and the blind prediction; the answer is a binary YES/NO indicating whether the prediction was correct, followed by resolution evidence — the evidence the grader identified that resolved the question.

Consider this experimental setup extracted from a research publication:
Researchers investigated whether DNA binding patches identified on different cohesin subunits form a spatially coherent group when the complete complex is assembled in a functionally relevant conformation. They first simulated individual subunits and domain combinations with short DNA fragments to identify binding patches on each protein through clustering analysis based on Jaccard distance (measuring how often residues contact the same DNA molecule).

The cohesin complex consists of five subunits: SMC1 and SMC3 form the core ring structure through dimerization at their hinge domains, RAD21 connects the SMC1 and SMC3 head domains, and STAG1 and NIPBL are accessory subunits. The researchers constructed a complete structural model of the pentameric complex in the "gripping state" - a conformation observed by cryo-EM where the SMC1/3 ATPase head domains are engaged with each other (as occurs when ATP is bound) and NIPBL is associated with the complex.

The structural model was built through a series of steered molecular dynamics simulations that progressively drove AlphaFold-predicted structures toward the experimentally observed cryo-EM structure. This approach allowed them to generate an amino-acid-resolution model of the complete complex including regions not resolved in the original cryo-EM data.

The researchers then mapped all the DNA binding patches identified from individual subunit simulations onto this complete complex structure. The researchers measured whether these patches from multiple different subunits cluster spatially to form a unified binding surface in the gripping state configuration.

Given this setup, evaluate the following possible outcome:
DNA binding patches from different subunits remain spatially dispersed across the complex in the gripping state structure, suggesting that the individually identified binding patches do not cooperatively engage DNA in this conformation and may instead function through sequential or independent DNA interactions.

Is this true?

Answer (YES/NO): NO